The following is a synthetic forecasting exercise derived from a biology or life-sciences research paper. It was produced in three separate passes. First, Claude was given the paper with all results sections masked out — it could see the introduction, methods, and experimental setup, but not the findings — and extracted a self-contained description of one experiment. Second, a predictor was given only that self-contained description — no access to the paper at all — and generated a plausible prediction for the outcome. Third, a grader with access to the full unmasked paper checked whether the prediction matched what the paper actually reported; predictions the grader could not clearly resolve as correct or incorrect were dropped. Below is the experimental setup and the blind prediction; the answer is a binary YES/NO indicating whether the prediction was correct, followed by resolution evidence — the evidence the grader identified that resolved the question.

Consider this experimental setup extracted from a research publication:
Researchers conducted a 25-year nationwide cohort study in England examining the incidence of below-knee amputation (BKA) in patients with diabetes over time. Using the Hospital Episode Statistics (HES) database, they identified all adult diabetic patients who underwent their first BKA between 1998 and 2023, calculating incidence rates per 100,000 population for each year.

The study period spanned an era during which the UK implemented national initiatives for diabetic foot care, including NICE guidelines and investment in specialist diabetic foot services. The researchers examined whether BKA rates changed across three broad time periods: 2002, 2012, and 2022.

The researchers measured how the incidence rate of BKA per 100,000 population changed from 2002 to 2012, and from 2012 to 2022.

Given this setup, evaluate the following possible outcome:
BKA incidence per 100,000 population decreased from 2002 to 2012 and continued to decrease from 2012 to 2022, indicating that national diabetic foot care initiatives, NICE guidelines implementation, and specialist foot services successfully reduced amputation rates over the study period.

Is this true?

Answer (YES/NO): NO